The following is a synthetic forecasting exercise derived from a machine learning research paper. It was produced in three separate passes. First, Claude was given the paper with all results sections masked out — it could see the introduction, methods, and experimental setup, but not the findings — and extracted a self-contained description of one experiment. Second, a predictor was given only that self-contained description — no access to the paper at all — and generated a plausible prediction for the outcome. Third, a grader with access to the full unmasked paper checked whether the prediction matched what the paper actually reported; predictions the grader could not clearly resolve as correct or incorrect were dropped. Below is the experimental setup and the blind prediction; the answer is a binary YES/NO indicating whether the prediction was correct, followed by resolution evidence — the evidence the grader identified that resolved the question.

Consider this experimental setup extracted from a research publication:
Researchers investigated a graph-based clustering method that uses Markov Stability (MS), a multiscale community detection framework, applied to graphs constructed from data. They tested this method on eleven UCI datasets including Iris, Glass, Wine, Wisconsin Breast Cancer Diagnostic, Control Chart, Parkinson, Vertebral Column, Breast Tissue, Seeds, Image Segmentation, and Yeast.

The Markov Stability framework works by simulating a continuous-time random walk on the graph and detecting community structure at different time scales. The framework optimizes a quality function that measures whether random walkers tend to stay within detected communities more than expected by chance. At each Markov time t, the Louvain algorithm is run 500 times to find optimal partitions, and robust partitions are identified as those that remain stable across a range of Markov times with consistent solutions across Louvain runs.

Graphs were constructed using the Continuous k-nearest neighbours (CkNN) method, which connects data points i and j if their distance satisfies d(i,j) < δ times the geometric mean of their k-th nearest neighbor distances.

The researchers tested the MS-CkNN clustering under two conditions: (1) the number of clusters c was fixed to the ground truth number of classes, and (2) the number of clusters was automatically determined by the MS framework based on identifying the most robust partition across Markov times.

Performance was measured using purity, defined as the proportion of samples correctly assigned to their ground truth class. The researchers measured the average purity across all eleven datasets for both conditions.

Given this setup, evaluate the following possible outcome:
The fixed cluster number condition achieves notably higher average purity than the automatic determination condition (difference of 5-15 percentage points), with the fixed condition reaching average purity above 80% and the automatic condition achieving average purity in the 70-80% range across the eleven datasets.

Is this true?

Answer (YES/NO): NO